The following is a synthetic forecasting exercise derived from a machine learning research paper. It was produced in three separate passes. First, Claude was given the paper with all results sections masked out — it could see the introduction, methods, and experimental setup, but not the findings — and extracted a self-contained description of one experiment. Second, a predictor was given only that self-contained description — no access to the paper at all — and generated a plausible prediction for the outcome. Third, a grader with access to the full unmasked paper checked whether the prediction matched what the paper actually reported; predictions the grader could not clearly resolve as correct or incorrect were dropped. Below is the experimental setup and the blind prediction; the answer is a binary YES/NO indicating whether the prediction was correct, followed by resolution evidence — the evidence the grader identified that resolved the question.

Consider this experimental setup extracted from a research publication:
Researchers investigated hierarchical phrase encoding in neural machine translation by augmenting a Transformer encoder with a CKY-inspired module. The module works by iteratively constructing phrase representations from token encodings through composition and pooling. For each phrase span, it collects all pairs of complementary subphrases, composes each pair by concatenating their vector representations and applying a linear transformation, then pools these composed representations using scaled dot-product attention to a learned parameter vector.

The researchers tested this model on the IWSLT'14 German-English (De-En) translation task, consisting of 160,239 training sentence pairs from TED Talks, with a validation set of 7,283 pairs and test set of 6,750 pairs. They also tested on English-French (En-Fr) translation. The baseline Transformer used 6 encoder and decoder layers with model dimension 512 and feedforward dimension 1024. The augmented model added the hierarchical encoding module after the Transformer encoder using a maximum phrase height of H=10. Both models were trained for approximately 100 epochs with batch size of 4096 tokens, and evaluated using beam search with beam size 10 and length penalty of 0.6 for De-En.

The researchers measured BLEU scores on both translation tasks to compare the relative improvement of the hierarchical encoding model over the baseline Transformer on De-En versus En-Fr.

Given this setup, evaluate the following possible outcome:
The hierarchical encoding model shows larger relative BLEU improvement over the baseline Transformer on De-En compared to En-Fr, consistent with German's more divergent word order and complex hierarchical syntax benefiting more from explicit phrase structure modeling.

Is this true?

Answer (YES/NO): YES